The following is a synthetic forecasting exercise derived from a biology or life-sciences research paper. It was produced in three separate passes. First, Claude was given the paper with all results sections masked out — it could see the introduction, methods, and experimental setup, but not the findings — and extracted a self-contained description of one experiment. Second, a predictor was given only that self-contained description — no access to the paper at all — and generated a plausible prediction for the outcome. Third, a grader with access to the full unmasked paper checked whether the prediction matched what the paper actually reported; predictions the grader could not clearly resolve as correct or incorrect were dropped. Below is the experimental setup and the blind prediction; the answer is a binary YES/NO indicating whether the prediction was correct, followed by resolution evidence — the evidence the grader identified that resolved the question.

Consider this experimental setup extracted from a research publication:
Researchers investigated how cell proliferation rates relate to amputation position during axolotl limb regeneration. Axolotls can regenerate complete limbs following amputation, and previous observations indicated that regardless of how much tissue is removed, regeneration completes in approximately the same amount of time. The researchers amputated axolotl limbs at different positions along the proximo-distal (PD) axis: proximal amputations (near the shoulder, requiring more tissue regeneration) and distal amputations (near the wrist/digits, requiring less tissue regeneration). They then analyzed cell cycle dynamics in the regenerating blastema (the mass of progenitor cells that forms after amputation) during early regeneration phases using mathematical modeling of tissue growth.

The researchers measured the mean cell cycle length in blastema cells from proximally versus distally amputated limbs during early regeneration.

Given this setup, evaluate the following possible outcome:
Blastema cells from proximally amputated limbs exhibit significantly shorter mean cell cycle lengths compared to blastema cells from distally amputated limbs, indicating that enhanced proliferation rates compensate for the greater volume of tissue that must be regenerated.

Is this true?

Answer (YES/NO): YES